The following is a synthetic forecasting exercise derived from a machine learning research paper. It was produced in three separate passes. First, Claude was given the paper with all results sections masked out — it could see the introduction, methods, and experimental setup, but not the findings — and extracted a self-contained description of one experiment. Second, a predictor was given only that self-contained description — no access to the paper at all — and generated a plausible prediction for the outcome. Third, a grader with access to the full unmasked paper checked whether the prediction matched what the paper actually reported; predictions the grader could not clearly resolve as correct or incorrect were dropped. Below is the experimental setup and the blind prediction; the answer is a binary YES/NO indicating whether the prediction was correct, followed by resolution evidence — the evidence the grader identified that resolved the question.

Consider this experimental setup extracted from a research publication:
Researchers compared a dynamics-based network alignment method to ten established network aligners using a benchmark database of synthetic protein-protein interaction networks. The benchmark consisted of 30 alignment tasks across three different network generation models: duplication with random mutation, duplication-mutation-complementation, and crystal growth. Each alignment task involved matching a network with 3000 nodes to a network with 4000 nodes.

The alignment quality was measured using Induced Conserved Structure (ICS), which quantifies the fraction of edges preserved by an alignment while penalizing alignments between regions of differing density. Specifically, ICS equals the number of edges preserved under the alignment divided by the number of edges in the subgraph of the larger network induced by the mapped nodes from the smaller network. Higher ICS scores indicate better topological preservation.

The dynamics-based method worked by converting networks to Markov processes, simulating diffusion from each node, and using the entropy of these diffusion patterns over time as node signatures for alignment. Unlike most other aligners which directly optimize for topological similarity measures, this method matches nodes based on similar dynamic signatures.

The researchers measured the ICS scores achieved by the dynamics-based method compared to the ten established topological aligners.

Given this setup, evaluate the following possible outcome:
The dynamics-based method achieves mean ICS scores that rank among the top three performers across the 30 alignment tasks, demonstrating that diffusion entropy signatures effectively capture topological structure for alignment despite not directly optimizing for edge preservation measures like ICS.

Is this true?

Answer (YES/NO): NO